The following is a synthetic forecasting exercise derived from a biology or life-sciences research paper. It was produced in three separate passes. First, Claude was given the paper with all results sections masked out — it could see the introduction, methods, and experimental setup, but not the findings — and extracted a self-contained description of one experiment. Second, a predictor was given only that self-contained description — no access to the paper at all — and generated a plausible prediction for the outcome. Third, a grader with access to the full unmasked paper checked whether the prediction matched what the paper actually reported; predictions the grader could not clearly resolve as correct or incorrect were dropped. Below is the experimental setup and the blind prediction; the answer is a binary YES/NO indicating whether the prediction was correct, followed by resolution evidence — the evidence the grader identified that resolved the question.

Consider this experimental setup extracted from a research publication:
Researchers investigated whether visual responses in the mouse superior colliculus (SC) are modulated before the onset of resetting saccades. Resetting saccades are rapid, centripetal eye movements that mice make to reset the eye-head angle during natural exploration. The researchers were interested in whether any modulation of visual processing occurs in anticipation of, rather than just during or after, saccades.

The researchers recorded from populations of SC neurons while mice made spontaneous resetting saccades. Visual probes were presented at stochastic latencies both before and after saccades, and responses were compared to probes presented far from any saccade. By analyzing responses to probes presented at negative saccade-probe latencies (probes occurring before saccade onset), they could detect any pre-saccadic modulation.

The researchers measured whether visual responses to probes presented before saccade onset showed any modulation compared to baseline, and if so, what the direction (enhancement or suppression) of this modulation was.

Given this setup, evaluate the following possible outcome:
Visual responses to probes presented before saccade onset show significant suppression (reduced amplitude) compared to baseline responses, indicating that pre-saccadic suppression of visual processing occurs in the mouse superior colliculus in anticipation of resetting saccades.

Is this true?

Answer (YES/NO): NO